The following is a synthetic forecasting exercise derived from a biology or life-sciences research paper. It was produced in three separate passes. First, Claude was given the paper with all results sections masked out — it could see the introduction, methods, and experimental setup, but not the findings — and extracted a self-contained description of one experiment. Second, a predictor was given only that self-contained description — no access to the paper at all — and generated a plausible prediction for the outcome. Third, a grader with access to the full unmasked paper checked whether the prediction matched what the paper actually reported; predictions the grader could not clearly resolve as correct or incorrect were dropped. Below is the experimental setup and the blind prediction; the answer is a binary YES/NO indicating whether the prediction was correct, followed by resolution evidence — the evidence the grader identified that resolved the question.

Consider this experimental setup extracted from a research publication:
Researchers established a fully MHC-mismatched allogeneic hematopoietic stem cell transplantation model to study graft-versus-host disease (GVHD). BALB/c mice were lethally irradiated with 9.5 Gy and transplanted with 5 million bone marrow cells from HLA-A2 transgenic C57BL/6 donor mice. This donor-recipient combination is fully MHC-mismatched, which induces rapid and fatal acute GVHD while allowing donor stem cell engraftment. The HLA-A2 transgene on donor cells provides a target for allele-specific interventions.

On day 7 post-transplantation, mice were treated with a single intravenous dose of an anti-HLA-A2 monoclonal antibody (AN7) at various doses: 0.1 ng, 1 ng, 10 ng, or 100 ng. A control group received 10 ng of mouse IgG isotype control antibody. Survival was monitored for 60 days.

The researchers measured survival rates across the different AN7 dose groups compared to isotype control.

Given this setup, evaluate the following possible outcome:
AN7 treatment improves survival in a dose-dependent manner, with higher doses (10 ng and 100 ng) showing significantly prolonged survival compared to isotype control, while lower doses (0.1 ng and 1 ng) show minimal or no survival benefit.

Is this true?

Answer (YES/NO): NO